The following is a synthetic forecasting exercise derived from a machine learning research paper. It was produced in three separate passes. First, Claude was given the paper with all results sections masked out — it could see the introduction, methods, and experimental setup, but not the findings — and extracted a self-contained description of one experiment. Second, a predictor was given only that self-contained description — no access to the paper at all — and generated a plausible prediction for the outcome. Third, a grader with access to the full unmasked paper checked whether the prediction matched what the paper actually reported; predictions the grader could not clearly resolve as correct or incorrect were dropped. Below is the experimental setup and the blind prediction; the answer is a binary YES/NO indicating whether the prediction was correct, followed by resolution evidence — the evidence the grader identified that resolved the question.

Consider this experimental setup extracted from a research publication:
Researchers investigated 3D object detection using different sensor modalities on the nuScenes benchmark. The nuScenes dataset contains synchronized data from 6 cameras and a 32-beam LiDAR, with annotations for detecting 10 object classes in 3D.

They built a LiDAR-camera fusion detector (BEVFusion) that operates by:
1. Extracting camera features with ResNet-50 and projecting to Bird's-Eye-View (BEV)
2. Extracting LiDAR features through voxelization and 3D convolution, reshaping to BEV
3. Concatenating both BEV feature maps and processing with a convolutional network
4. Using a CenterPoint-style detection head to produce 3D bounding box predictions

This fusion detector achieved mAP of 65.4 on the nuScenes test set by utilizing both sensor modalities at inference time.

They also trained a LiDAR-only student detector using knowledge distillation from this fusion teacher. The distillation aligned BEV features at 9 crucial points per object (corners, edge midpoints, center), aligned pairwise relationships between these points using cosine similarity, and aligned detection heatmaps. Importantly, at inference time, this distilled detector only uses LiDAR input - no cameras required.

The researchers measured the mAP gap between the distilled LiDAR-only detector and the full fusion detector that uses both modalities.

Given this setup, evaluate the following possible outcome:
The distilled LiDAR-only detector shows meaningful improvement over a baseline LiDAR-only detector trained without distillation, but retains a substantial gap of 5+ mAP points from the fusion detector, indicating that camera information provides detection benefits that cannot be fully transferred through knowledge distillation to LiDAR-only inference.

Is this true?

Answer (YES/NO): NO